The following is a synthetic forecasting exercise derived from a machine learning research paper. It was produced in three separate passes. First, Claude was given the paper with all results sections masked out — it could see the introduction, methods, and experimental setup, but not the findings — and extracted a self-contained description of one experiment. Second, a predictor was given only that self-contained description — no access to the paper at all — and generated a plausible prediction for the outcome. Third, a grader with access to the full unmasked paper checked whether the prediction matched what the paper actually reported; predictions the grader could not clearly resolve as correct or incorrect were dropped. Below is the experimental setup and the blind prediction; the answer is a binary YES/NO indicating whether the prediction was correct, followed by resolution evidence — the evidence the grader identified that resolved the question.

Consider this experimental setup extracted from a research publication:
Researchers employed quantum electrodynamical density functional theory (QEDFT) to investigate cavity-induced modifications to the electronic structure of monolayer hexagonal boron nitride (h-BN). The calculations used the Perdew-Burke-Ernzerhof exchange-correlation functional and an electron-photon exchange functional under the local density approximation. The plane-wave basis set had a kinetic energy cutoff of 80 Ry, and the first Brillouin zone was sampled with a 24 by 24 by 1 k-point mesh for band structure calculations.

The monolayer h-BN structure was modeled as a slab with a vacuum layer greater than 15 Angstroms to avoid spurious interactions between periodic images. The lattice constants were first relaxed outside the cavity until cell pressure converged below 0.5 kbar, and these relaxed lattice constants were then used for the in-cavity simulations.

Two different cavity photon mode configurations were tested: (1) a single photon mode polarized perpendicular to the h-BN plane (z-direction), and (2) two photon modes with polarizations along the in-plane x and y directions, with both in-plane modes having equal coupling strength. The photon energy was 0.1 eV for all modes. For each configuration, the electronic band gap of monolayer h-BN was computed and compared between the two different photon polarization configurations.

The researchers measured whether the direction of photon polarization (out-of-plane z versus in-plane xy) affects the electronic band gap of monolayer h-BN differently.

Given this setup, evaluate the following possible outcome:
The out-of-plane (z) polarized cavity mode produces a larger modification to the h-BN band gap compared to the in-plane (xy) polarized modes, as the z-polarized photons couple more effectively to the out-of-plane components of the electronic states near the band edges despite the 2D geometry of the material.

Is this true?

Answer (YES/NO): NO